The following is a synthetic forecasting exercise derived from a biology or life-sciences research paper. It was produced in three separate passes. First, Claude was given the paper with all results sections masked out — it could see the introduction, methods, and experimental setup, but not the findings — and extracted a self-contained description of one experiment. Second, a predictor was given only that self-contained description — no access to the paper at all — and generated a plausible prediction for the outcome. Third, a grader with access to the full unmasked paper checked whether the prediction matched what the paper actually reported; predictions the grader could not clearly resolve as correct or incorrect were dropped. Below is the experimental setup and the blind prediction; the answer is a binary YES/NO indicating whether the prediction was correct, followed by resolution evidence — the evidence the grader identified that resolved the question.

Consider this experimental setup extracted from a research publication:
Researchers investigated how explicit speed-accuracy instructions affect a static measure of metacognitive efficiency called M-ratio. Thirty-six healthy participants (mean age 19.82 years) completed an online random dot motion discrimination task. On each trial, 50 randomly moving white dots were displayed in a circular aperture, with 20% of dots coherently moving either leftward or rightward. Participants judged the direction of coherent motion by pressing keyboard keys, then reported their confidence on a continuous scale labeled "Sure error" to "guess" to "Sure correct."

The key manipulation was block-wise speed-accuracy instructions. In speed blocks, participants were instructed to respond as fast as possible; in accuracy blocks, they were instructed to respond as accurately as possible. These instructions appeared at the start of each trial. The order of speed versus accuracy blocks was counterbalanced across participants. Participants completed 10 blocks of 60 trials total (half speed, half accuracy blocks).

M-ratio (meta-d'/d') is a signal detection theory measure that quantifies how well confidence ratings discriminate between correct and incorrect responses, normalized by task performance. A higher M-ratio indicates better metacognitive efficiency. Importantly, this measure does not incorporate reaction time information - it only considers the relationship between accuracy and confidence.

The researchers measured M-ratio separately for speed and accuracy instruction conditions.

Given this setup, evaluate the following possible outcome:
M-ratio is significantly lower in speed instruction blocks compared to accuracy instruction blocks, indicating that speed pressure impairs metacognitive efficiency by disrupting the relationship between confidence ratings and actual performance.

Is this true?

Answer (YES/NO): NO